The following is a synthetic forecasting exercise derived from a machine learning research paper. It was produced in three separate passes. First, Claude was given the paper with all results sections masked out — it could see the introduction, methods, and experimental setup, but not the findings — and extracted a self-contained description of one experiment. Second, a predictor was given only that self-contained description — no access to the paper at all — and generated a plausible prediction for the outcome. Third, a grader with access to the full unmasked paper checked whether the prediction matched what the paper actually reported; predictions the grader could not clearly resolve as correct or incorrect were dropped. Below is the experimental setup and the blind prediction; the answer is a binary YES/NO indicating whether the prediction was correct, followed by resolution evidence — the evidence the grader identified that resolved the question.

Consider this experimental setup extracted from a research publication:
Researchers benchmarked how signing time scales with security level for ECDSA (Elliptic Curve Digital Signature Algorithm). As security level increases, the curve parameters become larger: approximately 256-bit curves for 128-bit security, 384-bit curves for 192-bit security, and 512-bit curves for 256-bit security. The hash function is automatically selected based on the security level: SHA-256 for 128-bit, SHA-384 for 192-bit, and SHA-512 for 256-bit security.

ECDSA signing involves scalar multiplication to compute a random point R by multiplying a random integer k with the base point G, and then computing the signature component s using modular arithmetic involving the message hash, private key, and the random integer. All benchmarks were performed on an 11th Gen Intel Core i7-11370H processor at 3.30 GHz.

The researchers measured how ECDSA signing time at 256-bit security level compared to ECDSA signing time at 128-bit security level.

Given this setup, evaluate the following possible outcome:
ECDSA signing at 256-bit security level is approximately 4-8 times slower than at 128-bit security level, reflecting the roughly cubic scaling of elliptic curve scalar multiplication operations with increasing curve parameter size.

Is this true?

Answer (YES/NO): YES